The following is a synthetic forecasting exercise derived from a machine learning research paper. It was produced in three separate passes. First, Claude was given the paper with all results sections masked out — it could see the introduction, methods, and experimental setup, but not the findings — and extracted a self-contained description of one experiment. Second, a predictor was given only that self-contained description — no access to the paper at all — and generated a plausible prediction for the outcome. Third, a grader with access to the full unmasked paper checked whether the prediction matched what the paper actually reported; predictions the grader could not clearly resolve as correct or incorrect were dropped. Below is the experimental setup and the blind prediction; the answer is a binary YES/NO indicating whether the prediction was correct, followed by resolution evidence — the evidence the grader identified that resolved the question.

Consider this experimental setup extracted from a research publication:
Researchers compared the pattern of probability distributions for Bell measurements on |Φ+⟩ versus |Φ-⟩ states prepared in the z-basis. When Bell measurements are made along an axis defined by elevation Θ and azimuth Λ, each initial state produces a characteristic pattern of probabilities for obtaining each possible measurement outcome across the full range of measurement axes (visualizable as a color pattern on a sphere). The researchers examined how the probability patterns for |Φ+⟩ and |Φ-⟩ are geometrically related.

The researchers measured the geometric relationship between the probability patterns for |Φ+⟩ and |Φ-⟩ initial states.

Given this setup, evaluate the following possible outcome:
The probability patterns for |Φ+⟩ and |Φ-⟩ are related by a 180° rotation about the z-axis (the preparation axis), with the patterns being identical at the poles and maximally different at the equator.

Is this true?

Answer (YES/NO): NO